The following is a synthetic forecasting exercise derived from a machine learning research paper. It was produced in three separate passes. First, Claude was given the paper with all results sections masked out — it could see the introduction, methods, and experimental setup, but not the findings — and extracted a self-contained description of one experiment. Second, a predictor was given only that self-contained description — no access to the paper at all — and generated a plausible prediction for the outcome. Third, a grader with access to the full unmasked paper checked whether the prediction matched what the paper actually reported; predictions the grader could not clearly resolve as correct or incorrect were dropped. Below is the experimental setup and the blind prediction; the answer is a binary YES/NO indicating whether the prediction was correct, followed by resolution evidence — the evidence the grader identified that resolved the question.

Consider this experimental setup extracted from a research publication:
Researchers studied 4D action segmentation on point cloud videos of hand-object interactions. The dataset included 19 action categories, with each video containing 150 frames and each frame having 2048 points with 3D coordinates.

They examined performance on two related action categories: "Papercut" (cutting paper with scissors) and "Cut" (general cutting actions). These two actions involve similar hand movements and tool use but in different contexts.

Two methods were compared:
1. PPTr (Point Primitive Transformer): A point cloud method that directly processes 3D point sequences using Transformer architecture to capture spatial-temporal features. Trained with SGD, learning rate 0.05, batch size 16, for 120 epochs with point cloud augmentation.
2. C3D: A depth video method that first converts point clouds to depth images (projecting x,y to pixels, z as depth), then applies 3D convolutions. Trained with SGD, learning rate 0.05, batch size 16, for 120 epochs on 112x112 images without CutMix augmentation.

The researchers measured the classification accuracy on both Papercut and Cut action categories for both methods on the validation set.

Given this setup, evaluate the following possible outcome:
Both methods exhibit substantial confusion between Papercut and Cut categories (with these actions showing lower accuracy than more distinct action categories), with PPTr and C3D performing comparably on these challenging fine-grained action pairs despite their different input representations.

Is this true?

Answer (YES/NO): NO